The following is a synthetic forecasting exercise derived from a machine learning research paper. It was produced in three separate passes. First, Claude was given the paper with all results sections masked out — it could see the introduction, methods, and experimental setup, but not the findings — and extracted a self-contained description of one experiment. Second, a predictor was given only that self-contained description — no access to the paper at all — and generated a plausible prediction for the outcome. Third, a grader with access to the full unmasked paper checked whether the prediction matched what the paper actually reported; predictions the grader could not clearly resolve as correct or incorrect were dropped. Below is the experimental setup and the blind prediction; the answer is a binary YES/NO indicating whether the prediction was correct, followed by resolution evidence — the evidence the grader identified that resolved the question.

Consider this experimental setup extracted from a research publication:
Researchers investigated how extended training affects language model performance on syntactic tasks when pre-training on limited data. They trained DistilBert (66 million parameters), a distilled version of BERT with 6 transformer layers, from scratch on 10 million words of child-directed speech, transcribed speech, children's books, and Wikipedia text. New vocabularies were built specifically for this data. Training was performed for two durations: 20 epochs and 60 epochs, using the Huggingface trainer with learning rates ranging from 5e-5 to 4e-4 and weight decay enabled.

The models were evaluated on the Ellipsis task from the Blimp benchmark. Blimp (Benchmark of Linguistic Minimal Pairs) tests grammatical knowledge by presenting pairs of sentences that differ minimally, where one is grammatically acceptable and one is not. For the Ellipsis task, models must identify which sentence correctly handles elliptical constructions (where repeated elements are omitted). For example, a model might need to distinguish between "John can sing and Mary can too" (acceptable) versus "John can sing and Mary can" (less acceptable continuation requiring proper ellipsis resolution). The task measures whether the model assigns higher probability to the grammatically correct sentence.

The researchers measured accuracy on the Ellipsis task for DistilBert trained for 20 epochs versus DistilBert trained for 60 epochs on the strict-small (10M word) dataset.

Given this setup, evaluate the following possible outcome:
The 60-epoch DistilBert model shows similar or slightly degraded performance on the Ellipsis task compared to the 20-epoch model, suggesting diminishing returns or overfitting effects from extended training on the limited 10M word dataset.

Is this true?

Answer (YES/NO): NO